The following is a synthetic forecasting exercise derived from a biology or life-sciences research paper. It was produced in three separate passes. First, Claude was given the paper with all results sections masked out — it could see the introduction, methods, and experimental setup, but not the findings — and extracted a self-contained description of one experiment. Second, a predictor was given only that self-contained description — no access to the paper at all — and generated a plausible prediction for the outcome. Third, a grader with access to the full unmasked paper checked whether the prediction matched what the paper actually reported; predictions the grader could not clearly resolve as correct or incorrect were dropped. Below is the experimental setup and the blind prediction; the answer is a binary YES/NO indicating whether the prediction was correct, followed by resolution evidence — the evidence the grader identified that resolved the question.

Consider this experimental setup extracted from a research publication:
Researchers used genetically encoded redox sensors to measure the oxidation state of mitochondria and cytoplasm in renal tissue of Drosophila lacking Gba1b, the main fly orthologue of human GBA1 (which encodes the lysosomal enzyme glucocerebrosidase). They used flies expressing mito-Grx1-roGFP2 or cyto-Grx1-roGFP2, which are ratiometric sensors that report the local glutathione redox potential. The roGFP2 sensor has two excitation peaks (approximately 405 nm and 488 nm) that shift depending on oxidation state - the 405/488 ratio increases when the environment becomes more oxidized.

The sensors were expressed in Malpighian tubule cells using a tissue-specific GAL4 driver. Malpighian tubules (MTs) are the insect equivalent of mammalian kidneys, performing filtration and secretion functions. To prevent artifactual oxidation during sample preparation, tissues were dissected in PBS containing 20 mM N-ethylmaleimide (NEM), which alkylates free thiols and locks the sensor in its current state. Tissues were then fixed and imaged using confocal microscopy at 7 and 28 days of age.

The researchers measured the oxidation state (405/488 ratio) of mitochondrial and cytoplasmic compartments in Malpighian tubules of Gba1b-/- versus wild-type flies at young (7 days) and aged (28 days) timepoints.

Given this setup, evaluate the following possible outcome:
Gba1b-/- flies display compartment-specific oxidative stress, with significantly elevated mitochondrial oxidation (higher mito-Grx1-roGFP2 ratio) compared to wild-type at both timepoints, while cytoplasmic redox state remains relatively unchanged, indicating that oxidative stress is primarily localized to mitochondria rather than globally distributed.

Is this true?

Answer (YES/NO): NO